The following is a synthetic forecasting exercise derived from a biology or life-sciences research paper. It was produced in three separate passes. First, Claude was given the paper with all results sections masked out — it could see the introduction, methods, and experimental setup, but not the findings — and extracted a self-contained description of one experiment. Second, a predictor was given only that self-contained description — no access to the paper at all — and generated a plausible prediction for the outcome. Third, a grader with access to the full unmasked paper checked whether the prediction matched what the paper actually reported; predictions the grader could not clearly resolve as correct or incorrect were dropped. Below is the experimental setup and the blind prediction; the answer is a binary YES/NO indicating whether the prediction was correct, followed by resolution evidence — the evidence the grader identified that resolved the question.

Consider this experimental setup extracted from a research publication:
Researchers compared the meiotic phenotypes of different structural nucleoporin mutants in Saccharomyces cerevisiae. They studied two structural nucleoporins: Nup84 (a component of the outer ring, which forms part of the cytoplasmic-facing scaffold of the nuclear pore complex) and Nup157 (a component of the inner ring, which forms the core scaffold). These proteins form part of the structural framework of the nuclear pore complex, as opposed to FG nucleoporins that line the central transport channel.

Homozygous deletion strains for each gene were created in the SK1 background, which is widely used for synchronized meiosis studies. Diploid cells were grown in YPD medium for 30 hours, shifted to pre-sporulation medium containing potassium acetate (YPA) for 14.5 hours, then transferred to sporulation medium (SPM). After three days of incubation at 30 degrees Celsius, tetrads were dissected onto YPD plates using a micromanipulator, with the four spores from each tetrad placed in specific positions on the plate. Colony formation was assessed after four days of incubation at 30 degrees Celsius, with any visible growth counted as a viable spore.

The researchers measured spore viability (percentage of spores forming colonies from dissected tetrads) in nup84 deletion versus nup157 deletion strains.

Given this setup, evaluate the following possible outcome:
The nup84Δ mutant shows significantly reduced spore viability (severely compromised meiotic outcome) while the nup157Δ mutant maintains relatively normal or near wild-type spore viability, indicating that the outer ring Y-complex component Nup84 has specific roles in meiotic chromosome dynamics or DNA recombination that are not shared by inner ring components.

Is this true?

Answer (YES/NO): NO